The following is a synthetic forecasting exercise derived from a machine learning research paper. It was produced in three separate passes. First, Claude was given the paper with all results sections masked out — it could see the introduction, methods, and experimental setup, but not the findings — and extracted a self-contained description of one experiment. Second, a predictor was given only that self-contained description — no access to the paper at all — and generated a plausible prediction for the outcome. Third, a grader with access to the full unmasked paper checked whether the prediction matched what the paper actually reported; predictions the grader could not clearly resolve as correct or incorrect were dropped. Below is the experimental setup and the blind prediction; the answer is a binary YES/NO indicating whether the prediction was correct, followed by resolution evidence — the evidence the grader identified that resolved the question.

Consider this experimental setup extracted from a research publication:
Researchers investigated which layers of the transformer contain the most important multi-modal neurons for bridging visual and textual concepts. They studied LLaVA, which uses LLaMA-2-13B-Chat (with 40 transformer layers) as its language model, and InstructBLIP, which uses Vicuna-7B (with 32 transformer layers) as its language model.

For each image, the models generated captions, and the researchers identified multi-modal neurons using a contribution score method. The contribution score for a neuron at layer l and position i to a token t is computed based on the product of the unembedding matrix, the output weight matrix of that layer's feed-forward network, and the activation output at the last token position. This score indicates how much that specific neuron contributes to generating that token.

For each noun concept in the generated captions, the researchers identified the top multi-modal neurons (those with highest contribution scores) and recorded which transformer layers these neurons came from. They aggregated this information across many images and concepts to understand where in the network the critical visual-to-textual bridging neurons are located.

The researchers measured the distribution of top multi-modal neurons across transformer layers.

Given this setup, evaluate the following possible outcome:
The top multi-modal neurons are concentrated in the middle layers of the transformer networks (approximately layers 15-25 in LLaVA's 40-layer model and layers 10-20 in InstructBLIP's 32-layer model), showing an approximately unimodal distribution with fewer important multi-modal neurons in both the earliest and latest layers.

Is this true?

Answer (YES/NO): NO